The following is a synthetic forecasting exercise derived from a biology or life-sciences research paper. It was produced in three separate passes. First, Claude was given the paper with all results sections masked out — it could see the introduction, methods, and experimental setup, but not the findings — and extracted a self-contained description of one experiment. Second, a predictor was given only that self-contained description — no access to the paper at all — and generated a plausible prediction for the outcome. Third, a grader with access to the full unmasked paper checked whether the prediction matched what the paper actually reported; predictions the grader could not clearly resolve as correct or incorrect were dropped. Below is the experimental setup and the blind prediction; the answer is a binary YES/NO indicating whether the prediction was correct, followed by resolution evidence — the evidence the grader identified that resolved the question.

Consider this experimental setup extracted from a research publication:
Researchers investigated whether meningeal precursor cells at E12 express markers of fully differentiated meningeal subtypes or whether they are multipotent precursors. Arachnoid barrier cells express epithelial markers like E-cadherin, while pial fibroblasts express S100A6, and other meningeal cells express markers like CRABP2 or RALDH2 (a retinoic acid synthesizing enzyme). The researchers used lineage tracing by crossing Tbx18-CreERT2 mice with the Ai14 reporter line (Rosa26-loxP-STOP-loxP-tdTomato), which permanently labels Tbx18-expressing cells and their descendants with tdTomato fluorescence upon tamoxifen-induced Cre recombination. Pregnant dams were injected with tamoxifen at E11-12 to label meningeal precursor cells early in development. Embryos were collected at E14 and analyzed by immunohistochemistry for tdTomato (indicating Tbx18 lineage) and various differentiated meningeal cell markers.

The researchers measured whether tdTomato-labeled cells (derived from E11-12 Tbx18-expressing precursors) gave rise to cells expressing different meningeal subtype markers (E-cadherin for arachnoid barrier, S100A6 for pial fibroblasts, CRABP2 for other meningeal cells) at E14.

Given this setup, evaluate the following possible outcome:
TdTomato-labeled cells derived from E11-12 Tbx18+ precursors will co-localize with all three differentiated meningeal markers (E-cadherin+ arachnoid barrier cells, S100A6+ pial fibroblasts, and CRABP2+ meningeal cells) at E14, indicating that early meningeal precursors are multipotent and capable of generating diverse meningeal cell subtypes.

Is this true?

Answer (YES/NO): YES